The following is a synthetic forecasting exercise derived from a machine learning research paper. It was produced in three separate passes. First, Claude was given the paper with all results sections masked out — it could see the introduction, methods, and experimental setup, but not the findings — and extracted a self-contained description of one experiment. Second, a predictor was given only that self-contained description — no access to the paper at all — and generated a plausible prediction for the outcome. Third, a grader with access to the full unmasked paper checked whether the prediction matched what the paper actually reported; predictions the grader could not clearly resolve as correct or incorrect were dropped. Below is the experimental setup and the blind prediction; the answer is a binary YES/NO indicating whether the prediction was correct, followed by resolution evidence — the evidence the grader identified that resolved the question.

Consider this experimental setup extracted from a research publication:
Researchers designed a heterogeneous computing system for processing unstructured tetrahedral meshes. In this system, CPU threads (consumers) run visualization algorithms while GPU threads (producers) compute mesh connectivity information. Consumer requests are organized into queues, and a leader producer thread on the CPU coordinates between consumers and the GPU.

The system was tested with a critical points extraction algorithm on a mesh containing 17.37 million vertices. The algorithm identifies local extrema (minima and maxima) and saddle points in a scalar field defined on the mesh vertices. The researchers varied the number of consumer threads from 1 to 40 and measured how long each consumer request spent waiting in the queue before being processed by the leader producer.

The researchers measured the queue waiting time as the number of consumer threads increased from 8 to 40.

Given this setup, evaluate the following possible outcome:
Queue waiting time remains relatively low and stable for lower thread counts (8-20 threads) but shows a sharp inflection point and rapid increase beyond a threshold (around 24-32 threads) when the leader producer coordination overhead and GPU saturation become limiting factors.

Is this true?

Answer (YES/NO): NO